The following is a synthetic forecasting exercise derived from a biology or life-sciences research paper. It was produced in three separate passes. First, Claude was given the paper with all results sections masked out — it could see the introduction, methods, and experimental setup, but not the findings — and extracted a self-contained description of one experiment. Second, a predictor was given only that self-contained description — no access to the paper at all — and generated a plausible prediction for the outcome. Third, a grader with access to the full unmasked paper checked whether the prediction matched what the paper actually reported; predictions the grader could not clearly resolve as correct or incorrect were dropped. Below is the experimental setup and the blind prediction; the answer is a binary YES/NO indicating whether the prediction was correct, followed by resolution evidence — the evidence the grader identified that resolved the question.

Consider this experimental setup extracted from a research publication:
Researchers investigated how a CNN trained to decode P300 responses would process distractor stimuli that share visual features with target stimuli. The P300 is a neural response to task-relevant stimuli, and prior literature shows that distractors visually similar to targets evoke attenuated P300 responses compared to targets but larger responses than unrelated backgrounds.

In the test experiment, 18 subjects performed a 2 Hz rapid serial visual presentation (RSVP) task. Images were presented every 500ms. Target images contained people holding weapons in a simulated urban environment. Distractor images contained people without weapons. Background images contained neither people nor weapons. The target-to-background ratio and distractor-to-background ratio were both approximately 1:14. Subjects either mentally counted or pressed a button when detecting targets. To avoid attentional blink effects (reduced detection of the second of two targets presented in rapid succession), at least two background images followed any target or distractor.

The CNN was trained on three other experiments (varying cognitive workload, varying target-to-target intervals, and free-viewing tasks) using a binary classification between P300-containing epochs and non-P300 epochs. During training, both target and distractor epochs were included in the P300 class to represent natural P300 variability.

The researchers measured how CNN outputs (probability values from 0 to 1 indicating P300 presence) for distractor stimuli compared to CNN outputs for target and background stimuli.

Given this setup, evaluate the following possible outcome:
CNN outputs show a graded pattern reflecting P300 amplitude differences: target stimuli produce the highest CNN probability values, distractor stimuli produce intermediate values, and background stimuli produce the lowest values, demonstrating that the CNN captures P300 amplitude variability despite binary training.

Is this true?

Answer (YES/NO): YES